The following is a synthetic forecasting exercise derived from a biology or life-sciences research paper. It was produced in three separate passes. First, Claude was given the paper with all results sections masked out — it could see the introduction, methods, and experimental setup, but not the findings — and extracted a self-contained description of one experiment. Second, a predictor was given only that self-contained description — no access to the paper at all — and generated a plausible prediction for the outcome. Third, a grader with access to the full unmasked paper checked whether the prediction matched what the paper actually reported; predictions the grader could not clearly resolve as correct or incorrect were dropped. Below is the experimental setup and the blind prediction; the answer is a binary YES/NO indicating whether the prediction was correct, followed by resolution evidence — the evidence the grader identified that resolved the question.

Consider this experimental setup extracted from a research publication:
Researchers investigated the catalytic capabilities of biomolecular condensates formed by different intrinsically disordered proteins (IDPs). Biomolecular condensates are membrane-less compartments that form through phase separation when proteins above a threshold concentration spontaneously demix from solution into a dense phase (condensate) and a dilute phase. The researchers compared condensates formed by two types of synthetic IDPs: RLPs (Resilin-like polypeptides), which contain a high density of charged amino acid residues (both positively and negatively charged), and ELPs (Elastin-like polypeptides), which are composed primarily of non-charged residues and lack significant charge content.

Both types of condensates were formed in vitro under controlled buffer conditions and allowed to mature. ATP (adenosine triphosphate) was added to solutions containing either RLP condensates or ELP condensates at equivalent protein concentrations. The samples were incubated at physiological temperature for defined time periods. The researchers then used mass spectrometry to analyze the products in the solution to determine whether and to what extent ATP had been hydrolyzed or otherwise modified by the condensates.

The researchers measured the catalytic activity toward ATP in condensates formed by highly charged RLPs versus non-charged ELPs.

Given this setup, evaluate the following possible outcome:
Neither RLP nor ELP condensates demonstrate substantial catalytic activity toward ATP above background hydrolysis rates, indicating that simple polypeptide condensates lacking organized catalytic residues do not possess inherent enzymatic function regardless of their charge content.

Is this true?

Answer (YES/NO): NO